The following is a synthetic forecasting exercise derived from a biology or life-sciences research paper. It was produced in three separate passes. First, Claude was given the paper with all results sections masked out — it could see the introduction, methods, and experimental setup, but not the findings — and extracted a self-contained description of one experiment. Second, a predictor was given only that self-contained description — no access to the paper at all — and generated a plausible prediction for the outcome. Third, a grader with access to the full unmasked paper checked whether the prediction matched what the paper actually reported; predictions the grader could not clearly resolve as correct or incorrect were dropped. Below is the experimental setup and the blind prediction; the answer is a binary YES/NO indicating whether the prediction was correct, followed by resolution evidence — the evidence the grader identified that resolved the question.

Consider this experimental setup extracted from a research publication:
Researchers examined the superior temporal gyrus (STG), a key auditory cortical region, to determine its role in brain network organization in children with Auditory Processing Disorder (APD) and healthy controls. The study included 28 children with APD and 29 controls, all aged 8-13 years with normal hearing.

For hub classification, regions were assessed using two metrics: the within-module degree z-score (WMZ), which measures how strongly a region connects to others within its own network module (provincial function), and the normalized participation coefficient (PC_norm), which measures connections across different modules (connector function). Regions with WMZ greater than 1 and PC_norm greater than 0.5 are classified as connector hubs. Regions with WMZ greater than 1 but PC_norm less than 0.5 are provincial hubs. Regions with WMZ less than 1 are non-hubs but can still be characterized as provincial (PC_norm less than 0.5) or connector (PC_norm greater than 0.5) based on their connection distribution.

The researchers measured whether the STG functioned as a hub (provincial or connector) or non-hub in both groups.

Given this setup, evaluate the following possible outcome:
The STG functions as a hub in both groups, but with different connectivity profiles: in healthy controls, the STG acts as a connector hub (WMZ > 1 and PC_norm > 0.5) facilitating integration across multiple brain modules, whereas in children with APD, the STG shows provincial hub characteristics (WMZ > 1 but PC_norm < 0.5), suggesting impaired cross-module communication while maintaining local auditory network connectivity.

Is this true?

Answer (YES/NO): NO